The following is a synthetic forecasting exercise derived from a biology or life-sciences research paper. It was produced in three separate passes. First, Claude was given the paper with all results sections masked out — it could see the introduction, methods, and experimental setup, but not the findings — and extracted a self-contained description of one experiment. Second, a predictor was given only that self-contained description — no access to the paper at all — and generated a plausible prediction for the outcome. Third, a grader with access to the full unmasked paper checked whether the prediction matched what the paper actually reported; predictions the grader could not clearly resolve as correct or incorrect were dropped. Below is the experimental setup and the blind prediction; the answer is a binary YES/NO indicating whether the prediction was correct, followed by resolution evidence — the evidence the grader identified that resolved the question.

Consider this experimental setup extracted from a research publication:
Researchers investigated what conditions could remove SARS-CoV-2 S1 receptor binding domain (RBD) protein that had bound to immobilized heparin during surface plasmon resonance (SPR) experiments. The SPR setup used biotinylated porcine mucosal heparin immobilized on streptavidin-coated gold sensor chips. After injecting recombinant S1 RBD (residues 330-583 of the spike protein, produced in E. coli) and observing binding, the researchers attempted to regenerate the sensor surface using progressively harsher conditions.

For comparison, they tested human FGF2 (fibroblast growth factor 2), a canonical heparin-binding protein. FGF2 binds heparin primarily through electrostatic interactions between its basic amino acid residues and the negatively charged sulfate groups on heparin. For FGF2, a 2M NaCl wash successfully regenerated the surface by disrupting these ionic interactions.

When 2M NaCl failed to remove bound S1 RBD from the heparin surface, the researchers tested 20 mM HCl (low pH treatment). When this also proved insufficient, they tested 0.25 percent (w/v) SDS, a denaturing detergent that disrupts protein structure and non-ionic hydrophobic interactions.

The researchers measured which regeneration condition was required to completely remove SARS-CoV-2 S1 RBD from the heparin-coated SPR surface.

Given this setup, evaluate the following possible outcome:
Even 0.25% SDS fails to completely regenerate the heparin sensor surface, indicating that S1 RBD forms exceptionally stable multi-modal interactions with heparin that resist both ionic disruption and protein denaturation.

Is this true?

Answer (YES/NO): NO